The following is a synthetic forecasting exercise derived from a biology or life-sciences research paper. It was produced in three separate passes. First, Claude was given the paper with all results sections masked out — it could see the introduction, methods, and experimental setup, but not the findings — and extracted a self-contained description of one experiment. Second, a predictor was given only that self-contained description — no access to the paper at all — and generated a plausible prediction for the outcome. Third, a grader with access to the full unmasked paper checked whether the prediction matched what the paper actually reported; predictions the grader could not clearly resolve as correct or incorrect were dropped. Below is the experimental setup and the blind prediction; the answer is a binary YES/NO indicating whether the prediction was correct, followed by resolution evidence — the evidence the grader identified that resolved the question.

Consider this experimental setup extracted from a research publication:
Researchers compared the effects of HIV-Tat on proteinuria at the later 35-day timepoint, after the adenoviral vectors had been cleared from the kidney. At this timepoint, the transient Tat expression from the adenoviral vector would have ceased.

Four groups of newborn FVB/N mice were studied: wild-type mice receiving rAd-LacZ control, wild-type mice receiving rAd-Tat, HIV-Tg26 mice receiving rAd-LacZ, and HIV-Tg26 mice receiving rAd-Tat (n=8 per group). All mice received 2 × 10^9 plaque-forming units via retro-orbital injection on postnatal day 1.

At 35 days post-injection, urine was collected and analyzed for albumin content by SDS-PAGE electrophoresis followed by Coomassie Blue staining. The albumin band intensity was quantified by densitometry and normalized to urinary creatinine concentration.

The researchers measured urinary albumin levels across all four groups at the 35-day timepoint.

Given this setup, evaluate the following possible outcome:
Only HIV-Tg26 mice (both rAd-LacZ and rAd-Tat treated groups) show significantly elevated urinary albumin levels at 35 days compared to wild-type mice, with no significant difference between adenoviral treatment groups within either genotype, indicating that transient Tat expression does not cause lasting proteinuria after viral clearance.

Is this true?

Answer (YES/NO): NO